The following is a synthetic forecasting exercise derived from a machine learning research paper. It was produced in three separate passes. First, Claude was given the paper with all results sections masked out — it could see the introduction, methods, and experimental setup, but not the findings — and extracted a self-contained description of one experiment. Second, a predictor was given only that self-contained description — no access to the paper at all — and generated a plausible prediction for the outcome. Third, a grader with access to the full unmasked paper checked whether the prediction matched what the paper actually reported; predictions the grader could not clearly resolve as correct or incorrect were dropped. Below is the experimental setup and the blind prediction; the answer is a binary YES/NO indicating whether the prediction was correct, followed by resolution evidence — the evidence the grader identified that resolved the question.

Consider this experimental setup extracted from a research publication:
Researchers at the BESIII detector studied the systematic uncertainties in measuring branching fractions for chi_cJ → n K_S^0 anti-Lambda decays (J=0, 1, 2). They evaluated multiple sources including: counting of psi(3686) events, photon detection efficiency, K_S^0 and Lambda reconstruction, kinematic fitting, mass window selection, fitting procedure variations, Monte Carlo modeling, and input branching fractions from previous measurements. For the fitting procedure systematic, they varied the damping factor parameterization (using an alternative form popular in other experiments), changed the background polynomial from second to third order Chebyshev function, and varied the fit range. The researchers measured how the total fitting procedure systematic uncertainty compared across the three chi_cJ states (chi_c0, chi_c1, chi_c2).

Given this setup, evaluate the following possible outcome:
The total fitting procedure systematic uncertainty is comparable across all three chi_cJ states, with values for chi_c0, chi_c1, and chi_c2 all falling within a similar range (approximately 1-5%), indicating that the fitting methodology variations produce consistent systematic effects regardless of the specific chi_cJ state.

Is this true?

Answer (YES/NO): NO